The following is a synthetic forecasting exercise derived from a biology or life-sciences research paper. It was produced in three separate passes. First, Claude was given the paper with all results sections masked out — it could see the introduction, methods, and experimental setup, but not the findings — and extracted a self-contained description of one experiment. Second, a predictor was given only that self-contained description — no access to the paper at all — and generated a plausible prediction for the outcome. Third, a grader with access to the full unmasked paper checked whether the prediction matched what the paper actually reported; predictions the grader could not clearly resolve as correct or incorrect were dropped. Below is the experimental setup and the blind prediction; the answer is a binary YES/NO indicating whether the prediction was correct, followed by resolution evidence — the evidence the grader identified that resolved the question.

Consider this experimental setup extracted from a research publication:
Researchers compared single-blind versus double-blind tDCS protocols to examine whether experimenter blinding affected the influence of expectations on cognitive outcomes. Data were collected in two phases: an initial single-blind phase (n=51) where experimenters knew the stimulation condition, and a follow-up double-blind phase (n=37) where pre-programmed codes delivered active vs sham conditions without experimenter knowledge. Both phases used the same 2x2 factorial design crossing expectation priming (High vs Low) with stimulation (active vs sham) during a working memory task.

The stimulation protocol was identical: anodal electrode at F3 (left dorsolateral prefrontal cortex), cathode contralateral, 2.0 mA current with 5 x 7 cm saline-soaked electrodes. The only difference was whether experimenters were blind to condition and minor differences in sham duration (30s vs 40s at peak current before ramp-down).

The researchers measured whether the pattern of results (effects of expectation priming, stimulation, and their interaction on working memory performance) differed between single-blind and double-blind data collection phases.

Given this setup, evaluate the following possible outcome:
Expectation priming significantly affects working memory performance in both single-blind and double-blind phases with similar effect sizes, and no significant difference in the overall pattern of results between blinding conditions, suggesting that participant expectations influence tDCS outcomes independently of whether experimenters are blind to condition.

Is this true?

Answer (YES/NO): NO